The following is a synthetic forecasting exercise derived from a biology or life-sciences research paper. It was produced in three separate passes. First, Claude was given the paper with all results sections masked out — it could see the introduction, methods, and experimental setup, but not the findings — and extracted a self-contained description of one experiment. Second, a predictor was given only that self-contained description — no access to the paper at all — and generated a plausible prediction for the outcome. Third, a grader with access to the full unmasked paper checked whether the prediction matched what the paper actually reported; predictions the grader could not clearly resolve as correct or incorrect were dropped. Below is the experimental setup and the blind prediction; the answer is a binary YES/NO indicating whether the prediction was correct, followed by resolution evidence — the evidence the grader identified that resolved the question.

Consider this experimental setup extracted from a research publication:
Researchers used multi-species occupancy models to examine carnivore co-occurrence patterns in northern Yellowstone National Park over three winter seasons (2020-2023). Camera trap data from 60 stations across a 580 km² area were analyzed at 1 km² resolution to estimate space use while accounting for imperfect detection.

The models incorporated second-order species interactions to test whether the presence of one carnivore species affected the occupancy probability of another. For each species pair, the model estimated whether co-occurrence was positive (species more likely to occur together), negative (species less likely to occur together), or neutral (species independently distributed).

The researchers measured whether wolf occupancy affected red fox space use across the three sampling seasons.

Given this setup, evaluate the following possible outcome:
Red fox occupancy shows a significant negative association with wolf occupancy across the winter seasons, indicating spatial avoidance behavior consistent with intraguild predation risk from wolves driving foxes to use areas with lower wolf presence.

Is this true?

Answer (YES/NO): NO